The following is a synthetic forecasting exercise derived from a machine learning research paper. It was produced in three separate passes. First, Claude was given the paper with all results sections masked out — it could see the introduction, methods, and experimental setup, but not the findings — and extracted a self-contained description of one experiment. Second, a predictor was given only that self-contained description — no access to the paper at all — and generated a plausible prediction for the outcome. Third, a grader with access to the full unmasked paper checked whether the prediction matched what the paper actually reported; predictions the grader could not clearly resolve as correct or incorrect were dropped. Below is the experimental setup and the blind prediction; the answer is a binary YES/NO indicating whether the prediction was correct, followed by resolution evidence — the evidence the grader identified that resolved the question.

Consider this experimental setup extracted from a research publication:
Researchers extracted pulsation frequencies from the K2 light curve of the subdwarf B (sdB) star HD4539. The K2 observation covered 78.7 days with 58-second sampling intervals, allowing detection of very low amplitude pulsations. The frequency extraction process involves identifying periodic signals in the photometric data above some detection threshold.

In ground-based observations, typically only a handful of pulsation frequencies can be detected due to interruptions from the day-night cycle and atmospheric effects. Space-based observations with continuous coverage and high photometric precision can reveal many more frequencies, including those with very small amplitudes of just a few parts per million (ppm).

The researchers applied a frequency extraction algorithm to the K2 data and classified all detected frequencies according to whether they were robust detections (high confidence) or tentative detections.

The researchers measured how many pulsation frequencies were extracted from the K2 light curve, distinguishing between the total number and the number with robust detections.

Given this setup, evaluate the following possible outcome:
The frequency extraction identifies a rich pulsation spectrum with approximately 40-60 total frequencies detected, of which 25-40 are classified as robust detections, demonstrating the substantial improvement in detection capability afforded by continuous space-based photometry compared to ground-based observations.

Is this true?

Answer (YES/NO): NO